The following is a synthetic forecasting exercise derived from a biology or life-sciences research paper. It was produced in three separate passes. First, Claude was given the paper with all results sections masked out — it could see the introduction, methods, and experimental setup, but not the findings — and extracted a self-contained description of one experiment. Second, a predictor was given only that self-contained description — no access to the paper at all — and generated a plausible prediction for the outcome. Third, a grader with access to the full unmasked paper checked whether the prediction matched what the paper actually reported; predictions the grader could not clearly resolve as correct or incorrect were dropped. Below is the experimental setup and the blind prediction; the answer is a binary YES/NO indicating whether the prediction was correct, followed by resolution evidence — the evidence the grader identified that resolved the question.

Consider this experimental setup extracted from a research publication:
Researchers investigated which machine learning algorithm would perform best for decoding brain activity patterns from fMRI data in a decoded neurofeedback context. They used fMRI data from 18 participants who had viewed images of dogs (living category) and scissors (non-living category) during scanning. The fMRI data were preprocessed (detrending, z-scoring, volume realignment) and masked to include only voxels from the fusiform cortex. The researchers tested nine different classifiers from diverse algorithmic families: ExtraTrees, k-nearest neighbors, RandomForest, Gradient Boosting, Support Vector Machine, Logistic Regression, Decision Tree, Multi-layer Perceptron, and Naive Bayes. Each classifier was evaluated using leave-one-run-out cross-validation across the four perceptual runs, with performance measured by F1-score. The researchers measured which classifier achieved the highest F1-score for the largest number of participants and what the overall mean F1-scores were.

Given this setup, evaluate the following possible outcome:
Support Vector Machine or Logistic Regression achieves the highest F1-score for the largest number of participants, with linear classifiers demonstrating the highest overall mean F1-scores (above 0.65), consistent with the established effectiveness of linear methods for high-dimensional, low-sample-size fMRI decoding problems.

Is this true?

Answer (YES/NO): YES